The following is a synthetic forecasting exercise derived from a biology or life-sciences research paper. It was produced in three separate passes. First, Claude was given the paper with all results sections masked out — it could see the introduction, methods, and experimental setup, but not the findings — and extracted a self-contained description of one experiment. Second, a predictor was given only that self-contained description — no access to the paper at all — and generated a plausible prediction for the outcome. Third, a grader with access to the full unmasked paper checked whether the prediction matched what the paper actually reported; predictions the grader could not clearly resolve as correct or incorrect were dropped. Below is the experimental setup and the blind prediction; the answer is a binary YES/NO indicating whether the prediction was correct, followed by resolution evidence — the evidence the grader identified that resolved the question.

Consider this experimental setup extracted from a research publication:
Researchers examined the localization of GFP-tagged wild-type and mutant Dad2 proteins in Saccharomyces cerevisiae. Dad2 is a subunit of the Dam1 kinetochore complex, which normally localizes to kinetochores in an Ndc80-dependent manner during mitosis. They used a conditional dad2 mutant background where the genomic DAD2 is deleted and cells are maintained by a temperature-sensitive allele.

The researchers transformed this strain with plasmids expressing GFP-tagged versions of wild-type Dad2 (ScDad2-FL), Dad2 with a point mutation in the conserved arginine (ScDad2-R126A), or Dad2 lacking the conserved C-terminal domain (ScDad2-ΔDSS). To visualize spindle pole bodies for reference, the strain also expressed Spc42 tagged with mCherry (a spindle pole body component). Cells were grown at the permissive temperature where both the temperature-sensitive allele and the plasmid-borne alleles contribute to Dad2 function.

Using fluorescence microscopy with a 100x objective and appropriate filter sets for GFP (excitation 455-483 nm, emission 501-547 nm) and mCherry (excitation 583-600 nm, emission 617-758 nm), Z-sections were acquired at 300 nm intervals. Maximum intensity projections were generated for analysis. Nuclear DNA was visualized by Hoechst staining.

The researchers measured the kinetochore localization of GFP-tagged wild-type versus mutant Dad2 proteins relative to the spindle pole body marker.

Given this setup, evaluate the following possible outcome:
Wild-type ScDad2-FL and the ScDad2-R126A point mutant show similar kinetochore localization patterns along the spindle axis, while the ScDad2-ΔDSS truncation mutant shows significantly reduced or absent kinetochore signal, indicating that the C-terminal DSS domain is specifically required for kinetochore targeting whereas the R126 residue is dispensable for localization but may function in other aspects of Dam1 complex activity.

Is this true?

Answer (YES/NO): YES